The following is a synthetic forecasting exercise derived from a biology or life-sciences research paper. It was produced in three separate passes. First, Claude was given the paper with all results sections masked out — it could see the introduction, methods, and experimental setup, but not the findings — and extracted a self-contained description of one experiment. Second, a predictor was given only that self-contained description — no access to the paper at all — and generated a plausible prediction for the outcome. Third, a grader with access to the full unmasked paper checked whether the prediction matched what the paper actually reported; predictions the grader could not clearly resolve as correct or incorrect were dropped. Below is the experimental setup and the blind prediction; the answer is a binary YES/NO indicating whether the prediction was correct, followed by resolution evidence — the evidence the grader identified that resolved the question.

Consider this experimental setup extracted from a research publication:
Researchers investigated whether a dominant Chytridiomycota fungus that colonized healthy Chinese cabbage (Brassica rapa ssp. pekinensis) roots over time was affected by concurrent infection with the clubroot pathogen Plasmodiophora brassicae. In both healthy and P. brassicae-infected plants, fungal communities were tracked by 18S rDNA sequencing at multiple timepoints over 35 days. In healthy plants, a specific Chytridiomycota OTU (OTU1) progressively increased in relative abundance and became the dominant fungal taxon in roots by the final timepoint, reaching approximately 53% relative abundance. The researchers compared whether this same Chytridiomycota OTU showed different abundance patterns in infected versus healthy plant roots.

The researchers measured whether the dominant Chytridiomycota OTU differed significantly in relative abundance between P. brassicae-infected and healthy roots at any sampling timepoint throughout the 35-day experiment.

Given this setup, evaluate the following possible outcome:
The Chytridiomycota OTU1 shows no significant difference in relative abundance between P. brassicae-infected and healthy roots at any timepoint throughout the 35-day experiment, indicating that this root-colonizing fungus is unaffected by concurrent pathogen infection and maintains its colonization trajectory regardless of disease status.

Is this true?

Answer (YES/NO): YES